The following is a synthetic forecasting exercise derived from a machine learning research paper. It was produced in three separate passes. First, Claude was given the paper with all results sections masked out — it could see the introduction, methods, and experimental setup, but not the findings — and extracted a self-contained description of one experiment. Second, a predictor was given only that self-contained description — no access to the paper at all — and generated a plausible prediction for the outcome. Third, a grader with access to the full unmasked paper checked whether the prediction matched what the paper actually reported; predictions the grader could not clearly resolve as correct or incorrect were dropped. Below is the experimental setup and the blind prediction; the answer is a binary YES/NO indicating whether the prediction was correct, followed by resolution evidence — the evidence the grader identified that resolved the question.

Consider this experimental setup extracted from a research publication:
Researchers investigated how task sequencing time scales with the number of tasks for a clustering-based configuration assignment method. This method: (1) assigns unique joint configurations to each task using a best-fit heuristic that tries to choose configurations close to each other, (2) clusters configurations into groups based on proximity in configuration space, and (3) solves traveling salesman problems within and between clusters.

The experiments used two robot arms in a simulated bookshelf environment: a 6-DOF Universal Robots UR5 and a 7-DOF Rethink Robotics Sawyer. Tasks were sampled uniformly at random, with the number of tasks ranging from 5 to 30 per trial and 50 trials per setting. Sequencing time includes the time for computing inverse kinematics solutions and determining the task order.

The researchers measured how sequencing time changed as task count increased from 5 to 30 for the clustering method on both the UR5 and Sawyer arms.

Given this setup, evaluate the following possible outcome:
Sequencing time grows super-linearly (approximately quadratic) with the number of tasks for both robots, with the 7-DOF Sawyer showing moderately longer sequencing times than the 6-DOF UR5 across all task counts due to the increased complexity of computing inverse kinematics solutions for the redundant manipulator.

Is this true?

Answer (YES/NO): NO